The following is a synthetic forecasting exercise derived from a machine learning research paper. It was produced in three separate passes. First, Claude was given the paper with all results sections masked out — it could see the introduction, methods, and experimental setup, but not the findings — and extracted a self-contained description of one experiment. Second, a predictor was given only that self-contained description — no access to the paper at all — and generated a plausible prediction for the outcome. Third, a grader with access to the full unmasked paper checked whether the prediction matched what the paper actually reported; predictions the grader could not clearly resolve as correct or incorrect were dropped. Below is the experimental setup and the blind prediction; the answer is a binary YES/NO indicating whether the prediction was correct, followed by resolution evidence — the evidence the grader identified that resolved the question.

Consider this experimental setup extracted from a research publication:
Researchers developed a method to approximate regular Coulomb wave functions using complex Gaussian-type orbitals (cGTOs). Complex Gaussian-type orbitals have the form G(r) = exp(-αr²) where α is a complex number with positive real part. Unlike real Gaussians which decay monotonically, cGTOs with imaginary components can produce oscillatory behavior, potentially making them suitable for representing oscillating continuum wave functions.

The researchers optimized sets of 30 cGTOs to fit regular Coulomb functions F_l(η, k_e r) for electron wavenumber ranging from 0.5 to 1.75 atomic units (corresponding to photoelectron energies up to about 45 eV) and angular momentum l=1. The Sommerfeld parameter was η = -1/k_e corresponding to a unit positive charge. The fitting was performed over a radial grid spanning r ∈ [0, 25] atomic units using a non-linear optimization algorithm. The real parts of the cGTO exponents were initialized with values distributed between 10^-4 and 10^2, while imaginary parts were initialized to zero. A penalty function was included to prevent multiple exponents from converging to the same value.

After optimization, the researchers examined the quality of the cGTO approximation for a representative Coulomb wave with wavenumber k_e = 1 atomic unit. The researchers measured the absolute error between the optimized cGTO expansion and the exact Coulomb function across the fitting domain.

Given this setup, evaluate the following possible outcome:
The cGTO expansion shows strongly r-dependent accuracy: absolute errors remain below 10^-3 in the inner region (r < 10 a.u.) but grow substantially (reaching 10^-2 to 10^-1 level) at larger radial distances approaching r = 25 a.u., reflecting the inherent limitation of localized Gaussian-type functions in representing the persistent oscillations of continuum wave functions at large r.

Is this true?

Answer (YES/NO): NO